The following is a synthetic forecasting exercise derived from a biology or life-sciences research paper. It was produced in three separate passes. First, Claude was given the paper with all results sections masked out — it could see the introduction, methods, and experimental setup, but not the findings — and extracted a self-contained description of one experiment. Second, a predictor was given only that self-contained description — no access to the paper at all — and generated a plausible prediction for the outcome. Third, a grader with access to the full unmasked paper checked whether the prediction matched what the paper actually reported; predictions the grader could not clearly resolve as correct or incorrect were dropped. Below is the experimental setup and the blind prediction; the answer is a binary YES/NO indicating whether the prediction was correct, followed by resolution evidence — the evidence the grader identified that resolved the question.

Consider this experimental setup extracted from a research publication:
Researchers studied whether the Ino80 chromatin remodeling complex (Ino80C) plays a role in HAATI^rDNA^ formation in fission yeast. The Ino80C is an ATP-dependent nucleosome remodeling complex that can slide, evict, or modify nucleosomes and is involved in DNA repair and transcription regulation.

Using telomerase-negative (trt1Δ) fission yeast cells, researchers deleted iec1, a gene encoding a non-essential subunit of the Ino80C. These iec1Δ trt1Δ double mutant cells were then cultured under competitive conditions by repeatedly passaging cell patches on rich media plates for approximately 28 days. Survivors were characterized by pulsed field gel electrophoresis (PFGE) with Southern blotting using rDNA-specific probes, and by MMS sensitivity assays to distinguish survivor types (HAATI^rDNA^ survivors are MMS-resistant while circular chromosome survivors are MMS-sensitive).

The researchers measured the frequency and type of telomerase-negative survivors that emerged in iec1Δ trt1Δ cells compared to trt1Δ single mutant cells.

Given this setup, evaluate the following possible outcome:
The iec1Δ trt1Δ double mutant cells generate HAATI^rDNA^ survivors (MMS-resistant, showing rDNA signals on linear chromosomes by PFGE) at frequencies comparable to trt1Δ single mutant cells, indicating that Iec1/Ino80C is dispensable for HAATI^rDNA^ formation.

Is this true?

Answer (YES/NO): NO